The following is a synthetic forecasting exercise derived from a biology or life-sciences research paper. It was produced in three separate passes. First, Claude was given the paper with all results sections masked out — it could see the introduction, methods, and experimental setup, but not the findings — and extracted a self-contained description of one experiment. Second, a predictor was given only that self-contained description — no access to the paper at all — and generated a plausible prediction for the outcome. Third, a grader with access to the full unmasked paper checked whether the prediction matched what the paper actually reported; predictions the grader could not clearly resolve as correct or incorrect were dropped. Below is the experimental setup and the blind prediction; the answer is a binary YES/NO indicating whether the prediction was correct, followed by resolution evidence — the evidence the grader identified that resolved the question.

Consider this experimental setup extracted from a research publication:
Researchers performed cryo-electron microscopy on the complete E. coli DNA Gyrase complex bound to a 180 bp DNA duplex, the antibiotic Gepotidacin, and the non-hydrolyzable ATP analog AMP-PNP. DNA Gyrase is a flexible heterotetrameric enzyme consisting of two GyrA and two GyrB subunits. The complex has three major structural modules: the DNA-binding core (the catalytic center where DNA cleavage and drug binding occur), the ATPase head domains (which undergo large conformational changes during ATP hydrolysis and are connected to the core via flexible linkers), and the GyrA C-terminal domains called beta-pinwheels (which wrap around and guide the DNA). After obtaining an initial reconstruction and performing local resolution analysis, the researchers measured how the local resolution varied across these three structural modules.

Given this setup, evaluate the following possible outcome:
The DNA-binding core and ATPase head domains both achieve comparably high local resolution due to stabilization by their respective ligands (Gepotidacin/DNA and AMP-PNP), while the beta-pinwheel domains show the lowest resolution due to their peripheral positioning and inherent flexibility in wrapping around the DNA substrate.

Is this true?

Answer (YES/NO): NO